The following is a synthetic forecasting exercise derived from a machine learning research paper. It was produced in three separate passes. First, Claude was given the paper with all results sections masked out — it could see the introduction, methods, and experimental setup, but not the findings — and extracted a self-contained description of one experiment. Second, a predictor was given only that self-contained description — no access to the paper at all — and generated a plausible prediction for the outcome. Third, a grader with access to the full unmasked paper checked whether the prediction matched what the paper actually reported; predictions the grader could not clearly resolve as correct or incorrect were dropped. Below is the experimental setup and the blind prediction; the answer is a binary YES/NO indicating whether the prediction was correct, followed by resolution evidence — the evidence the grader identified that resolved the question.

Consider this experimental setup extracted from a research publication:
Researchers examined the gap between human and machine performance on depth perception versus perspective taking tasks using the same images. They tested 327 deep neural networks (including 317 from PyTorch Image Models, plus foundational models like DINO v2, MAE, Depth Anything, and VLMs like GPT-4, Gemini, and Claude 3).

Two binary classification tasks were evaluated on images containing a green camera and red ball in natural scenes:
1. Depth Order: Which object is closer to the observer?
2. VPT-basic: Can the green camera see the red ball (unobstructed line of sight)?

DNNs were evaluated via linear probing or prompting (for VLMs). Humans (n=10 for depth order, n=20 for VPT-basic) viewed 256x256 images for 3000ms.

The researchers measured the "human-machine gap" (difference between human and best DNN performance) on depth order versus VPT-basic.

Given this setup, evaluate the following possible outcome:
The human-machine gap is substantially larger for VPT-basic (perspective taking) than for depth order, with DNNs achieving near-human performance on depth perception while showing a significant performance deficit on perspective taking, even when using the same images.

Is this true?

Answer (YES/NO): YES